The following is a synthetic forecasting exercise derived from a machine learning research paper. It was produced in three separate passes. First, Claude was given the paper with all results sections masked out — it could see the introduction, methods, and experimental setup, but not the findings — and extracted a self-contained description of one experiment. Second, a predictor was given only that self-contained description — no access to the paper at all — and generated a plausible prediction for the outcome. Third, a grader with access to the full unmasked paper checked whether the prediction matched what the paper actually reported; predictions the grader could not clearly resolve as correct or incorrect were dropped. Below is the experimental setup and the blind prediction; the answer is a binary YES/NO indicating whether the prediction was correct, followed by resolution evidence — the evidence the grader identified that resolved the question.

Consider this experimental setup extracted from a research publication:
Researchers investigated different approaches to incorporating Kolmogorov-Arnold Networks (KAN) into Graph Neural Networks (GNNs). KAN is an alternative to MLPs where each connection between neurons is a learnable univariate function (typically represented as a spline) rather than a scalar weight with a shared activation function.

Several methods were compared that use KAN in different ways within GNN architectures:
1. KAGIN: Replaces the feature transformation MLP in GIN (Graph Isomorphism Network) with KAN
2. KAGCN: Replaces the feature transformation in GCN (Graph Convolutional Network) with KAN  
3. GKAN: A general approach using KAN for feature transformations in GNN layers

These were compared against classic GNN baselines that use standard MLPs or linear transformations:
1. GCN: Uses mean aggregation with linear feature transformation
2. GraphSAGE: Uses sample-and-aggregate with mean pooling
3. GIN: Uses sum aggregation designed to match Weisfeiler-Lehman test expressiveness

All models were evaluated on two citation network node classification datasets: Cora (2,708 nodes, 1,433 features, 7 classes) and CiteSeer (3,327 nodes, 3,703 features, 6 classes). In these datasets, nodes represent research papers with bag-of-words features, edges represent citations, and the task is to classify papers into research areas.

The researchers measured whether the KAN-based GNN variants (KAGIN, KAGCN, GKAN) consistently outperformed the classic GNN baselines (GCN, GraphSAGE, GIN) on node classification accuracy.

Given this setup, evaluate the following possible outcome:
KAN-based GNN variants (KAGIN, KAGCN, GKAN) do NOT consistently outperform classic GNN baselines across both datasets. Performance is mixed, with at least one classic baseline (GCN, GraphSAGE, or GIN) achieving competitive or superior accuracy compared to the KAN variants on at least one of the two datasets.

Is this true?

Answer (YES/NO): YES